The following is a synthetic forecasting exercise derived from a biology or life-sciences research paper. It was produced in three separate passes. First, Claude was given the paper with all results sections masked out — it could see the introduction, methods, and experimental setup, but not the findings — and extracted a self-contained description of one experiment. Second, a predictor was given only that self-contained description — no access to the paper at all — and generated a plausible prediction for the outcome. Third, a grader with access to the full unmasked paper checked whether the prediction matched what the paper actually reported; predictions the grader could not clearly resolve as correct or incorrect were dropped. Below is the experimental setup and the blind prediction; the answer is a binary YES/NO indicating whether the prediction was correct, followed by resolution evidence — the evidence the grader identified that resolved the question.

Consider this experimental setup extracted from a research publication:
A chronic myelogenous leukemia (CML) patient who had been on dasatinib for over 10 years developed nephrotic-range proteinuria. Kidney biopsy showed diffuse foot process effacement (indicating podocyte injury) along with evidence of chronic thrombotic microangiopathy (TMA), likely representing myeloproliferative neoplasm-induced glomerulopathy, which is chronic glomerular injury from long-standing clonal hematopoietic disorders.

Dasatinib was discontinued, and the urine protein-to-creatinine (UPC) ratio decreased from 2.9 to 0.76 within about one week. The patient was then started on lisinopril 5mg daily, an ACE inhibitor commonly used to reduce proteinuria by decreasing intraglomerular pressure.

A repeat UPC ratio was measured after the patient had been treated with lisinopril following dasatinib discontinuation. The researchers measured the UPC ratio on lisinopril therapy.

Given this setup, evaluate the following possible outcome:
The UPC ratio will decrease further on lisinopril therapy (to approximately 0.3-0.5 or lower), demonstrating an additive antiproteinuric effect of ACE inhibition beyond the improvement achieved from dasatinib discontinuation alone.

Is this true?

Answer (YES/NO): YES